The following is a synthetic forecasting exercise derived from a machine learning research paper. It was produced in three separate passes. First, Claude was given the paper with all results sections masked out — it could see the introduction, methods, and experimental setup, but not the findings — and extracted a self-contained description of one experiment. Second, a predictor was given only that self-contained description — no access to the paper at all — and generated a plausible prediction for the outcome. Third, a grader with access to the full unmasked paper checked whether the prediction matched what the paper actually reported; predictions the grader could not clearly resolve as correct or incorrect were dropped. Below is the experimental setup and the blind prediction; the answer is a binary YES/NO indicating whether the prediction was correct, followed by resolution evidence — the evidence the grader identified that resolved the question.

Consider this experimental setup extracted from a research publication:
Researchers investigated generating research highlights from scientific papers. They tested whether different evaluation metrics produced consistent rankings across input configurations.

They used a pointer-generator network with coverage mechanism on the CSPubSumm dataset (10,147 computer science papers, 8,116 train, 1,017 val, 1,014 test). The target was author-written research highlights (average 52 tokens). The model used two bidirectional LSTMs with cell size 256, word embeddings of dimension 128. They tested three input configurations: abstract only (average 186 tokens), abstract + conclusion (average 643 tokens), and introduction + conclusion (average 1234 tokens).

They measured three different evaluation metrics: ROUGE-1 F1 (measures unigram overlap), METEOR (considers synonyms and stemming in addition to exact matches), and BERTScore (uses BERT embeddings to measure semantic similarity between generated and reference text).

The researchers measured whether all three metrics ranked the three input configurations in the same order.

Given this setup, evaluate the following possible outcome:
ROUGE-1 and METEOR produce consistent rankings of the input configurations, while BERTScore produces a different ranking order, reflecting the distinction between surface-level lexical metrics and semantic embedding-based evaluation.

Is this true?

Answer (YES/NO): YES